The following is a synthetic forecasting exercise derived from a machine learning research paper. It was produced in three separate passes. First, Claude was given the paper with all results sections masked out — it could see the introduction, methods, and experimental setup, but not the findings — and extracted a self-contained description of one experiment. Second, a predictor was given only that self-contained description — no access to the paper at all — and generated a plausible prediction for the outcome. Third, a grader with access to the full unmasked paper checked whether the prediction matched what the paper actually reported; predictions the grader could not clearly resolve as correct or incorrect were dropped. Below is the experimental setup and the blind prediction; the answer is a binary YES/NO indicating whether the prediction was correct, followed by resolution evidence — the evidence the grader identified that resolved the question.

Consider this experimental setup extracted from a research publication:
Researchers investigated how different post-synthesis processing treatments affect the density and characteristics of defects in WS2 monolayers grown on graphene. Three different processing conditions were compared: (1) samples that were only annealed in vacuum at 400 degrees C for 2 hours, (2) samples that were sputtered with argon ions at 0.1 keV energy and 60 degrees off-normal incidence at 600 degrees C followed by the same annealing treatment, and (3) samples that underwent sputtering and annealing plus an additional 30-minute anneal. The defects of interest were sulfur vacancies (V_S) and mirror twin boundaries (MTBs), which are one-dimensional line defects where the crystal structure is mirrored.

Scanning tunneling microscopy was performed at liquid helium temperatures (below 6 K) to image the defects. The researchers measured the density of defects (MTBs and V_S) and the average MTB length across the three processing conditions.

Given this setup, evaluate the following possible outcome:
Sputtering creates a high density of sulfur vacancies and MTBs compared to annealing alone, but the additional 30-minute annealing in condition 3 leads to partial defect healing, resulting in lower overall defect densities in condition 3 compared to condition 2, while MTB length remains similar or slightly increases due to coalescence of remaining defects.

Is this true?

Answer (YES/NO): NO